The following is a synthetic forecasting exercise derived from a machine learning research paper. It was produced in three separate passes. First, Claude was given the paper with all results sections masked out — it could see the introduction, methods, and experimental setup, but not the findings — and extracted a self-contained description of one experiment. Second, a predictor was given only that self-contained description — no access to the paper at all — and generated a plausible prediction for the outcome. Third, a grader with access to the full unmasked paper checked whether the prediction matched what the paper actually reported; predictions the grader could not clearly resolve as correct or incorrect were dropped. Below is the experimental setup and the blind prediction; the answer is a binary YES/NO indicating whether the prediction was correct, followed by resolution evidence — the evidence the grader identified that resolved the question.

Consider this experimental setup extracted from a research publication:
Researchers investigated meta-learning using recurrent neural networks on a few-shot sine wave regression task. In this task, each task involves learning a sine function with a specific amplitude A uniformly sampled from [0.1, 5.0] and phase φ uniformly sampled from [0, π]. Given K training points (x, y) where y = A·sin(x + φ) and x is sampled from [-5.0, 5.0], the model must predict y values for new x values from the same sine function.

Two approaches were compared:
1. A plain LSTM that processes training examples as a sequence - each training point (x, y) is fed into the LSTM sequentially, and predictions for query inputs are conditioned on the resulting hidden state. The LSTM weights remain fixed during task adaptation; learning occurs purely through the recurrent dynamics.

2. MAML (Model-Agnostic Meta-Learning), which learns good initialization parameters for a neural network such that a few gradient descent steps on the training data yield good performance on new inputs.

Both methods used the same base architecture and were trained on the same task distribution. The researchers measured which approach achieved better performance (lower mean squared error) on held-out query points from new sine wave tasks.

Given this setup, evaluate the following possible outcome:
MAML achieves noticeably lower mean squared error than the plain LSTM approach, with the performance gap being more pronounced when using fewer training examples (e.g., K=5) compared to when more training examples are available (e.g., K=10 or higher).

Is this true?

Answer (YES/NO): NO